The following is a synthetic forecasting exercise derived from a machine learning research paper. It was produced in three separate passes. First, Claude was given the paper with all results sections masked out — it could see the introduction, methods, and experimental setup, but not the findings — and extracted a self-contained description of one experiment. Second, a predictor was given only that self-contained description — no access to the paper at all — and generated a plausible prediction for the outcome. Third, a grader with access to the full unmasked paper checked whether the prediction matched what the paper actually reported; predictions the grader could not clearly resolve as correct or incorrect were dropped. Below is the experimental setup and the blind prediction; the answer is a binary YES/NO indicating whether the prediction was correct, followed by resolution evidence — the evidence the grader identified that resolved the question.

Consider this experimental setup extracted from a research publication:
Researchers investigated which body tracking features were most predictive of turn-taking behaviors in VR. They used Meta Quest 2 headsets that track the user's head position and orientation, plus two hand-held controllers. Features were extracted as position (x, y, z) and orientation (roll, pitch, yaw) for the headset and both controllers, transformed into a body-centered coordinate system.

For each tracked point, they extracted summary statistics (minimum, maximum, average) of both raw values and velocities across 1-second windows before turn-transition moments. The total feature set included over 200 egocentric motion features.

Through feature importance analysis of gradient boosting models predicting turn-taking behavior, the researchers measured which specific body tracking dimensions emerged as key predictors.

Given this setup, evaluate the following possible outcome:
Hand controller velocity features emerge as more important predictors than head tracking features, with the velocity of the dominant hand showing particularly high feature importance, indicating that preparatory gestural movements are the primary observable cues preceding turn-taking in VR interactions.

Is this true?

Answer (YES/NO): NO